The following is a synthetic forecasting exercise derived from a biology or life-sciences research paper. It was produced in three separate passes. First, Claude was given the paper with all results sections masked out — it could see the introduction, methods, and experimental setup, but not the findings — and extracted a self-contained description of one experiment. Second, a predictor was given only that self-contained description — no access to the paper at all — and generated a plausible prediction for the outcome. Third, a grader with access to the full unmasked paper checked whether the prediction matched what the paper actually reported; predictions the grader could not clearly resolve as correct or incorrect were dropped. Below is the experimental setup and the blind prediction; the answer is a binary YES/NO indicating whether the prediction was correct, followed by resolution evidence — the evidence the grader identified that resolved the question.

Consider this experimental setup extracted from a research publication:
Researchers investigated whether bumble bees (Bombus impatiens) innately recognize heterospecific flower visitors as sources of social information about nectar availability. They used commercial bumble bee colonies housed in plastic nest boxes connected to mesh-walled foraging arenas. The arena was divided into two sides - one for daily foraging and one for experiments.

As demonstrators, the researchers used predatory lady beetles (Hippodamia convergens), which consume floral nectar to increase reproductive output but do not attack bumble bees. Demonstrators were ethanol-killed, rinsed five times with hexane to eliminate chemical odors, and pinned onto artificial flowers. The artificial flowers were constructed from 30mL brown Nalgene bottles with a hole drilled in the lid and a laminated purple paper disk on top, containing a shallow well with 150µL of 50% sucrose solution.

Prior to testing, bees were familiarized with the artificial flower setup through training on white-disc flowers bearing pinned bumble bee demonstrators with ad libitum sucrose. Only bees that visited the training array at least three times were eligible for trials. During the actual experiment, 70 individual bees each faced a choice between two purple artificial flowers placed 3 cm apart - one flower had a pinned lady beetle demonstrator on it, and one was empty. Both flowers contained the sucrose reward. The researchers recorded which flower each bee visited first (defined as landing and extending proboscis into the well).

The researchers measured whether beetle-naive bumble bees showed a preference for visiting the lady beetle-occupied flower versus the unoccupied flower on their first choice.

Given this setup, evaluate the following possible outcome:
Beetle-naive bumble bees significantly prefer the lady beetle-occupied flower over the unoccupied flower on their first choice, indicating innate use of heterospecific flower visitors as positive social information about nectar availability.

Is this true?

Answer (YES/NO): NO